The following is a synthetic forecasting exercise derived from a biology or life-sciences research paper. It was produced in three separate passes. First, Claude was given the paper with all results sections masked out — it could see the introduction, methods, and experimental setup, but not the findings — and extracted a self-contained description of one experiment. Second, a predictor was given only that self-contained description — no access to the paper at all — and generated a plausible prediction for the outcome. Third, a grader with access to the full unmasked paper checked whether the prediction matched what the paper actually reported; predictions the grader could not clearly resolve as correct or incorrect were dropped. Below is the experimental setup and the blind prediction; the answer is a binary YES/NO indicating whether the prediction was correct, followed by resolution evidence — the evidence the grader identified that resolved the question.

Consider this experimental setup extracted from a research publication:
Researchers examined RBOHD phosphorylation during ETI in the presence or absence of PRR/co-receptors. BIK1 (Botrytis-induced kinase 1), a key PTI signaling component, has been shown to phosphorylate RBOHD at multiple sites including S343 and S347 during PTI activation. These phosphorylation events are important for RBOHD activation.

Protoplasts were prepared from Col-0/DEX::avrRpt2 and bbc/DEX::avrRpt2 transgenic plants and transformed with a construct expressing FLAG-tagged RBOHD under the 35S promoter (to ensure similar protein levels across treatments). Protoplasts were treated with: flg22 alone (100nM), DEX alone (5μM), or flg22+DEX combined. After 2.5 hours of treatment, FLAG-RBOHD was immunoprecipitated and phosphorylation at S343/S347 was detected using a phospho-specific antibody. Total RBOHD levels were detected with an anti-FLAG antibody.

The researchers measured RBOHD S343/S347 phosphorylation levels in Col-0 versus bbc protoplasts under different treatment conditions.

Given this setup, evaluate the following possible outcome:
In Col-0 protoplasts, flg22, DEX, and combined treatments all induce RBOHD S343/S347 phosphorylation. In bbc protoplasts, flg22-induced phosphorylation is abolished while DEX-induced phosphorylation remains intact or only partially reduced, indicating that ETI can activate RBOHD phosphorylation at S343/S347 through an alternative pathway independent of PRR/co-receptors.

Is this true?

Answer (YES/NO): NO